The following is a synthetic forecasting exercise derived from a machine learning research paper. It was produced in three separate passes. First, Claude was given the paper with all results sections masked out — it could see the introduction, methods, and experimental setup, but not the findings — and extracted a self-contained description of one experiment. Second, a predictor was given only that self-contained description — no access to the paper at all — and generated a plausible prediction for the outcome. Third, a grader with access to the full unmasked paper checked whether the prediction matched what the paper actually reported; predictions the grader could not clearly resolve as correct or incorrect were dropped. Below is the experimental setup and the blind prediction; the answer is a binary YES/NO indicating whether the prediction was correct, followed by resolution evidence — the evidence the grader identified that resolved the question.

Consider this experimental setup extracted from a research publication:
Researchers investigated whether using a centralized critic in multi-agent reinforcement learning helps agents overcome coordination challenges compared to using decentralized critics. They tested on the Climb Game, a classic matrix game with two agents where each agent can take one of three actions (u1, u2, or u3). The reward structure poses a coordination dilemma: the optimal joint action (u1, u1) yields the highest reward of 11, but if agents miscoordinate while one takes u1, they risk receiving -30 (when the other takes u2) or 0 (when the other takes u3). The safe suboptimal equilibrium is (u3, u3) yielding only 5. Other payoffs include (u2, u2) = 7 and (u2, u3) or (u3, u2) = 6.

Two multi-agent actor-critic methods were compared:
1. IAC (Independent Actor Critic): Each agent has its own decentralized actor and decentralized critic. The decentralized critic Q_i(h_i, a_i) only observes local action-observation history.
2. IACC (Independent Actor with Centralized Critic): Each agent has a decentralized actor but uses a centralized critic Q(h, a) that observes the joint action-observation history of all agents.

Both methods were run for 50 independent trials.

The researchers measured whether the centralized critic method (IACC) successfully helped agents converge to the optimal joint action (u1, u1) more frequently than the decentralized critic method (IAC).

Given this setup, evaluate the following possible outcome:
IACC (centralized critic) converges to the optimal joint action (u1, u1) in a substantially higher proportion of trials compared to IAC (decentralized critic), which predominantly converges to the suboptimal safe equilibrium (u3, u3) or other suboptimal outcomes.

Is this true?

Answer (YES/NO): NO